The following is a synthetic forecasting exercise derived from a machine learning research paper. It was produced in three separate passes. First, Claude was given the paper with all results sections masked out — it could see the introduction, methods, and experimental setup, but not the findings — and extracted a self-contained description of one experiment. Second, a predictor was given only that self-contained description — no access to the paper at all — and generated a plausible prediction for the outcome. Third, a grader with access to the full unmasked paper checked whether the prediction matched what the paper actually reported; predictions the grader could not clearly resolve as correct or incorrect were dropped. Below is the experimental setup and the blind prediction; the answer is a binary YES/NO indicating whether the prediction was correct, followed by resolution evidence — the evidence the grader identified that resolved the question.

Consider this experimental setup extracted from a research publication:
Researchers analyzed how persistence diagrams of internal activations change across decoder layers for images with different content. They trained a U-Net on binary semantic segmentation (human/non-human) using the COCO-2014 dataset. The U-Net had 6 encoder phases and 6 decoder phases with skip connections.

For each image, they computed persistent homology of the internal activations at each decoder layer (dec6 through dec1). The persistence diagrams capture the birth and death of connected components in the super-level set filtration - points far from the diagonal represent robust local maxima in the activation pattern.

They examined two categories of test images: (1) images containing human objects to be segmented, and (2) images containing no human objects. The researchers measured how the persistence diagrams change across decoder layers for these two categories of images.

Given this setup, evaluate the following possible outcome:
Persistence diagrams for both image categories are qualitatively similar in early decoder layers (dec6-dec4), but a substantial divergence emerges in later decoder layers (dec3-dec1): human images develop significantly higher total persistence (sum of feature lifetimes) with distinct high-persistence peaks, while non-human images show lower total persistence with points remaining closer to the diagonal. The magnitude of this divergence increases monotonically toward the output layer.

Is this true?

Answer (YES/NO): NO